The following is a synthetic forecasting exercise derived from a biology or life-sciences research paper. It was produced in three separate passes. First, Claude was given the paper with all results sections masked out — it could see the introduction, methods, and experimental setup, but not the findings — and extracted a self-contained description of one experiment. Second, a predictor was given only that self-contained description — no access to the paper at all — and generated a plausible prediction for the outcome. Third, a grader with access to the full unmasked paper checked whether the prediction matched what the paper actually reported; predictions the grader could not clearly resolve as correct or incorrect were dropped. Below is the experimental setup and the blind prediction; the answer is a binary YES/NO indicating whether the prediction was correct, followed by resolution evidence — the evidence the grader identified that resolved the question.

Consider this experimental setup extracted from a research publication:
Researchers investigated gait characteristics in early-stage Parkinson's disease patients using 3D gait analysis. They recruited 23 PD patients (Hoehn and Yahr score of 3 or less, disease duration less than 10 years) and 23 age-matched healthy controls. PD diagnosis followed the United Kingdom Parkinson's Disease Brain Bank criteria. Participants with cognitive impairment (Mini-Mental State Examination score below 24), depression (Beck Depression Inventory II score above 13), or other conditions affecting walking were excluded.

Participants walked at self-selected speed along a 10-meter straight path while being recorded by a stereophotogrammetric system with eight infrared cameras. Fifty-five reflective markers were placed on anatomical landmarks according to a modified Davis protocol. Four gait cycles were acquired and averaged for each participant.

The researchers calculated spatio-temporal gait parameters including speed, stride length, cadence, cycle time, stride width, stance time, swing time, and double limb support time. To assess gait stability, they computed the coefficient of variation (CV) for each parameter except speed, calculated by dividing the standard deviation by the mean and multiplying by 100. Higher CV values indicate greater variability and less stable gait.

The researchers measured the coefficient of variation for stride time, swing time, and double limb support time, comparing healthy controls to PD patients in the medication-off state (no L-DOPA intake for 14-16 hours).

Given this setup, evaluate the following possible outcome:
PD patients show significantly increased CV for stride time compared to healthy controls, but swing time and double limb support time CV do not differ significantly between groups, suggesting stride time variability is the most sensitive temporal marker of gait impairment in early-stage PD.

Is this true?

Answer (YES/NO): NO